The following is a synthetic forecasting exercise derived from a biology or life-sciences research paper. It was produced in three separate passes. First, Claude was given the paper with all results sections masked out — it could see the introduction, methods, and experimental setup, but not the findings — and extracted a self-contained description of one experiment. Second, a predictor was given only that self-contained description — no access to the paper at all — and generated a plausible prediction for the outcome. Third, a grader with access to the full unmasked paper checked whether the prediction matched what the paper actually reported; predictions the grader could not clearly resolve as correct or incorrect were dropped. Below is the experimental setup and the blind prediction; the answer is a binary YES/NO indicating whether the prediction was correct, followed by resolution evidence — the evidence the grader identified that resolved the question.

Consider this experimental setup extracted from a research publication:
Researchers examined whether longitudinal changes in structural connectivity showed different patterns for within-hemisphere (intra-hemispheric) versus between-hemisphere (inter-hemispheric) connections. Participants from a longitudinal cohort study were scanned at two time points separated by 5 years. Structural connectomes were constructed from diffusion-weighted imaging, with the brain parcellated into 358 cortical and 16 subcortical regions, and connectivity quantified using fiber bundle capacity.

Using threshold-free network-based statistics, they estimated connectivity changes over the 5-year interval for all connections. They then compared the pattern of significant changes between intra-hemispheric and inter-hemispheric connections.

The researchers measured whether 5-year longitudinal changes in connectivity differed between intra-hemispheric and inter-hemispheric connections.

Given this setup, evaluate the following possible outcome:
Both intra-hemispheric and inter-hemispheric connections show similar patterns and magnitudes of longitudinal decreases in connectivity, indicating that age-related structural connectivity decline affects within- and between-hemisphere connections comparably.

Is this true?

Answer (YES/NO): NO